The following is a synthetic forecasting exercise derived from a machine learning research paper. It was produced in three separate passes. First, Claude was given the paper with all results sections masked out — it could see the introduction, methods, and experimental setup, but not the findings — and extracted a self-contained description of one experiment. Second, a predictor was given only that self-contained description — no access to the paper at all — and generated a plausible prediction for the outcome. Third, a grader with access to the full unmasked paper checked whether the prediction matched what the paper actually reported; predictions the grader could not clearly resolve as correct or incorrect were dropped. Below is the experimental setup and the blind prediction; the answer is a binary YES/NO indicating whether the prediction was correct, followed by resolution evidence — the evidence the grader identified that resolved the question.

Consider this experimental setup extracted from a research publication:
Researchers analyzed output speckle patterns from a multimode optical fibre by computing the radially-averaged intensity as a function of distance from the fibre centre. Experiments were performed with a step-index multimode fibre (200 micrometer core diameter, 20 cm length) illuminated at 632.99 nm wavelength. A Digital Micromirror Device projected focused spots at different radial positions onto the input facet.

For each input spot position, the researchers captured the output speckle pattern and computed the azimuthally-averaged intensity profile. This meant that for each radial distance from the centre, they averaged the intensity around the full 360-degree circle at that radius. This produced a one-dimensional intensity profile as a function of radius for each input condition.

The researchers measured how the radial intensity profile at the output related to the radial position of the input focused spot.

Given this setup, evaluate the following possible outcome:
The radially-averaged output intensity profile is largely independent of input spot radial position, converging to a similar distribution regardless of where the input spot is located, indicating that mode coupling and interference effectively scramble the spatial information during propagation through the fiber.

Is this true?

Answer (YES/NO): NO